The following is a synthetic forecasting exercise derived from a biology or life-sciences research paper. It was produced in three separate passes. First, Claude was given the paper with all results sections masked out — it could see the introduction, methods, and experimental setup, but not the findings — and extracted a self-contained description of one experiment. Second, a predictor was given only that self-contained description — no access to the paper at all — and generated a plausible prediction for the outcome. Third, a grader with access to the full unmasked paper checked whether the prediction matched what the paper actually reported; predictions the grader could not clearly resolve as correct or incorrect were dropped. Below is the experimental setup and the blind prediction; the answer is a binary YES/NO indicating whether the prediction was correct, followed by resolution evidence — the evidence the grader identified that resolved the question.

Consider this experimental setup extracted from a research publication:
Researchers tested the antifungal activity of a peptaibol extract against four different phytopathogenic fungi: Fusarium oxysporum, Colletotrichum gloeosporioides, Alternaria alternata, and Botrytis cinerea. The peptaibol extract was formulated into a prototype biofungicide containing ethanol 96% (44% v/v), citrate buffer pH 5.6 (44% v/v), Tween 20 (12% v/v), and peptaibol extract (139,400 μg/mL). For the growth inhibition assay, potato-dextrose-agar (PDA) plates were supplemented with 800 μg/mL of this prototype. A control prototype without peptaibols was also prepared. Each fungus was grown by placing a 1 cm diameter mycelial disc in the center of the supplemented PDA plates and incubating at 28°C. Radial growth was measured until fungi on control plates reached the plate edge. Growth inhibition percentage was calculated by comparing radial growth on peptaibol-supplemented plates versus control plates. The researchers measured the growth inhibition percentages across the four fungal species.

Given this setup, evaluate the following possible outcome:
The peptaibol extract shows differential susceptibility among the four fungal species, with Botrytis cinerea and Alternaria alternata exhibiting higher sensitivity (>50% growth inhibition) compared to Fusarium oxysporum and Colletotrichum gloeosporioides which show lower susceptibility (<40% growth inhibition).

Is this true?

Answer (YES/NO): NO